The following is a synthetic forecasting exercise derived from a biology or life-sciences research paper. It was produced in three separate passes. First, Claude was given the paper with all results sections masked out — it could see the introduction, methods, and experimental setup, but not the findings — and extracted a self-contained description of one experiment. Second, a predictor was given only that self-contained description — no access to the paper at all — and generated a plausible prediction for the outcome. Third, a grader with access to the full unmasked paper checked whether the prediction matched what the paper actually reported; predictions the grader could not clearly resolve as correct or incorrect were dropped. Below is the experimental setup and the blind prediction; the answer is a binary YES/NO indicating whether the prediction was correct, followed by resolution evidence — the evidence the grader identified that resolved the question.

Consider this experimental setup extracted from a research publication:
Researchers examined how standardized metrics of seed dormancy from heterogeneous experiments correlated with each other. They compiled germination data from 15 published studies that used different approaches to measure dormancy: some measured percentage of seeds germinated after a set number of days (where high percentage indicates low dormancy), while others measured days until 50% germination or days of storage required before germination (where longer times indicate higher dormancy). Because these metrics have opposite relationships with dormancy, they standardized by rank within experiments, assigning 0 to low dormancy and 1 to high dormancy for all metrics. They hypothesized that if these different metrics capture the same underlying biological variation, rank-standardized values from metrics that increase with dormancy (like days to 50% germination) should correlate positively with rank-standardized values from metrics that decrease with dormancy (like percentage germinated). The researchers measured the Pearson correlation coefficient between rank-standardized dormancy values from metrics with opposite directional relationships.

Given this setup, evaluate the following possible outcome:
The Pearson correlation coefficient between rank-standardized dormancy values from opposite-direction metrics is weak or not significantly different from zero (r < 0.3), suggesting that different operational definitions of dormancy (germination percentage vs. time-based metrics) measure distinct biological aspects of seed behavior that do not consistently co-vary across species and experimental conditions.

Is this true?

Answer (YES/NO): NO